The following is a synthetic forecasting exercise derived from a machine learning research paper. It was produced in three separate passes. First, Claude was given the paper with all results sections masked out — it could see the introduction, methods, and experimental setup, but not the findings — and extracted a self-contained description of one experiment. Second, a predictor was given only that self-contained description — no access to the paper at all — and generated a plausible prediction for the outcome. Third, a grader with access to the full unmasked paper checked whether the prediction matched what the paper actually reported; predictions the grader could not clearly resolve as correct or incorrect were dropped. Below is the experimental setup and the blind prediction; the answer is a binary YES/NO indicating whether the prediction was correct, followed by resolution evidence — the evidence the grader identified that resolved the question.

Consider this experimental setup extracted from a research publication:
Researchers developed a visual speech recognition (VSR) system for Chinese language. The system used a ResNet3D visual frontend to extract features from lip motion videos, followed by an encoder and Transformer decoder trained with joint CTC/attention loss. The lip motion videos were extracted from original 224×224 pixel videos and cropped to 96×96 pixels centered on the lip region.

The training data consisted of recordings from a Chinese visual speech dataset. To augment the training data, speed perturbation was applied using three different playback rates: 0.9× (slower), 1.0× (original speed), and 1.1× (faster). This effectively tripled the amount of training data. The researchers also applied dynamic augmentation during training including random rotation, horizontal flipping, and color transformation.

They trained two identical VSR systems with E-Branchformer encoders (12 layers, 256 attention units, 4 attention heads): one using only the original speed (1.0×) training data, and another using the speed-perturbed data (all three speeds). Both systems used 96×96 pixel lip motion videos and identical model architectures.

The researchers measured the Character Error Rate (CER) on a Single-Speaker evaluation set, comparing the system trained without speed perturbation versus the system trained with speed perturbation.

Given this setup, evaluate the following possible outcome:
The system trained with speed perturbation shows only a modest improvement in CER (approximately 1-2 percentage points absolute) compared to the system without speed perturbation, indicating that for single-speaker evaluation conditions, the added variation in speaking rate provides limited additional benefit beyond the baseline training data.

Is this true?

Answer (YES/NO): YES